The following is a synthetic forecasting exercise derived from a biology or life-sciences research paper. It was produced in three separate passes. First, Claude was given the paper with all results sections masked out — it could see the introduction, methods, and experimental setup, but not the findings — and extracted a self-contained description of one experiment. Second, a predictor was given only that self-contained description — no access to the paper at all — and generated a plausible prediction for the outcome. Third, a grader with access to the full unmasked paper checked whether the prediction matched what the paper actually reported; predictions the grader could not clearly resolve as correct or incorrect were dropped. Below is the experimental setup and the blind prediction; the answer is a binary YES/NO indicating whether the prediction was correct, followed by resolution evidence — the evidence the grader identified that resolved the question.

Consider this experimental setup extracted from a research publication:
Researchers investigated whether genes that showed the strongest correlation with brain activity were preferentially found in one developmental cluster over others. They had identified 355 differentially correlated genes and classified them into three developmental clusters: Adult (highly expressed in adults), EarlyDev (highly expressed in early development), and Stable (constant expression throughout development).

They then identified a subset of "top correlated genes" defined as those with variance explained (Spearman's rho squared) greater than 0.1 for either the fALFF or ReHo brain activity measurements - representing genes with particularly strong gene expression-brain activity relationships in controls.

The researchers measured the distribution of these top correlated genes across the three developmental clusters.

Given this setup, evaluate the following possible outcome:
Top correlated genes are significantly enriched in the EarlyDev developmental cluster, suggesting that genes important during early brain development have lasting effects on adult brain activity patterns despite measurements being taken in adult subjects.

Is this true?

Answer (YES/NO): NO